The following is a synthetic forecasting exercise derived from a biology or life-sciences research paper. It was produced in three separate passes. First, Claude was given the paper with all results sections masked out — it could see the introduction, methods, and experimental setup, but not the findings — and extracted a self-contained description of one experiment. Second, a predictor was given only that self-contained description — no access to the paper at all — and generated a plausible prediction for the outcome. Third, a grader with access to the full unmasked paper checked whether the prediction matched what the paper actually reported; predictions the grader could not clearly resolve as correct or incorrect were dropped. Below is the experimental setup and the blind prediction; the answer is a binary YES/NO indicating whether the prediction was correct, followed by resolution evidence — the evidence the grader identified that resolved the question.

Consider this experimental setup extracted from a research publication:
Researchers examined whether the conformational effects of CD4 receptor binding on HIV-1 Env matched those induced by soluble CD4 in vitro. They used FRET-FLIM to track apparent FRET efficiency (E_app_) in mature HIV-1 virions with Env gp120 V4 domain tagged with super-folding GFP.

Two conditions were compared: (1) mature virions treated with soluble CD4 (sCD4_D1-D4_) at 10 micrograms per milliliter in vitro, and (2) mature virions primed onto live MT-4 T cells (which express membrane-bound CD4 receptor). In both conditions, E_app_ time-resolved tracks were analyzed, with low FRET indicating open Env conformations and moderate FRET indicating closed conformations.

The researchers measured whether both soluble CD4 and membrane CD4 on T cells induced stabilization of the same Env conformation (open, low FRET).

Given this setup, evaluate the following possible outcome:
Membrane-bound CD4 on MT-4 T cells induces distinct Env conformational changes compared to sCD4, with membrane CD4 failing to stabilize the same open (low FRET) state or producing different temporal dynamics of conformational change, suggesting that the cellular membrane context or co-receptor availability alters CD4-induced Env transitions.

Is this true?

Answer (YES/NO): NO